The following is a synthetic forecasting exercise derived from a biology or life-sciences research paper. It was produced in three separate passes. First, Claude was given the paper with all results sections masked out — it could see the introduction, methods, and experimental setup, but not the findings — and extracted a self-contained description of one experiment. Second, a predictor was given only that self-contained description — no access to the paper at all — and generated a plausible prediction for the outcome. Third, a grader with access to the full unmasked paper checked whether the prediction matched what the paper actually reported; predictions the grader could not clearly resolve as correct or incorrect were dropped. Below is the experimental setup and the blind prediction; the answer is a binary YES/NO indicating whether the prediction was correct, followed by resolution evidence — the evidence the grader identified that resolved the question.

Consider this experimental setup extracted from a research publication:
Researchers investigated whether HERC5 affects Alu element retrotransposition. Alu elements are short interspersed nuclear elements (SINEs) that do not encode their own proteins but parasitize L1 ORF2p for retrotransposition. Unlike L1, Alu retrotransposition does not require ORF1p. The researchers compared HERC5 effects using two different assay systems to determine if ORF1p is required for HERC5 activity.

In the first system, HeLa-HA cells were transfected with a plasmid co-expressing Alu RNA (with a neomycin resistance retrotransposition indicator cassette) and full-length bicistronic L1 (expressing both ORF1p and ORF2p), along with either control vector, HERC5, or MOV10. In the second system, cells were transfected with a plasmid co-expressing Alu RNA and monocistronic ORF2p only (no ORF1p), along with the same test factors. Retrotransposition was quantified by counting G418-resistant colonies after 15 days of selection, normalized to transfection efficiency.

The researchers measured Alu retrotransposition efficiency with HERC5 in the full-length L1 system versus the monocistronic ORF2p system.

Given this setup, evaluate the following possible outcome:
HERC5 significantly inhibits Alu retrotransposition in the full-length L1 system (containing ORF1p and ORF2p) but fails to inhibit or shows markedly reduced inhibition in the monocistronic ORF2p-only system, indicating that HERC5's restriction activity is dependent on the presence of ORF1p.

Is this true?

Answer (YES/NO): YES